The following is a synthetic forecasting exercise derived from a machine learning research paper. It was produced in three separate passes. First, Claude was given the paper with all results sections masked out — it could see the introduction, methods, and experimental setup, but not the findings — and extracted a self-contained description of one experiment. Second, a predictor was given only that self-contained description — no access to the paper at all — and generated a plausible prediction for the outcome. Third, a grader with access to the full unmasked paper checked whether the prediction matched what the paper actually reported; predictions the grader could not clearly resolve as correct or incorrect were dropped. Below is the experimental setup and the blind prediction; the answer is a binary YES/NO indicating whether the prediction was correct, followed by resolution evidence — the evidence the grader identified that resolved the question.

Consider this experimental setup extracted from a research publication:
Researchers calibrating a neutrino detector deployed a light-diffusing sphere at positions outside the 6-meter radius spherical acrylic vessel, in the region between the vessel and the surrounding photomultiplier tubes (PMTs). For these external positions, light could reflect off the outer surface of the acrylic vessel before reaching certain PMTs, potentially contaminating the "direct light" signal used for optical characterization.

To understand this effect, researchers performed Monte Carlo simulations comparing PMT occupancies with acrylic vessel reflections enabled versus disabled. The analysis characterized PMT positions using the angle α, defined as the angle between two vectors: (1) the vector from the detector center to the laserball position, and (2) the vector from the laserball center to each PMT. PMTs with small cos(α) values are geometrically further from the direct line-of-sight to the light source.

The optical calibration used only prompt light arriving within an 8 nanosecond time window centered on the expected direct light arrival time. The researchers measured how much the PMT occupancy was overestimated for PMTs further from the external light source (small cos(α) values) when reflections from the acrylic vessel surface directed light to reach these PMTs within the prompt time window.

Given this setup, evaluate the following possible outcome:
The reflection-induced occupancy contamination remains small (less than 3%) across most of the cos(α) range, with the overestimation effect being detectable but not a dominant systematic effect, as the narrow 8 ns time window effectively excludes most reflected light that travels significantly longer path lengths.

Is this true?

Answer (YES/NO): NO